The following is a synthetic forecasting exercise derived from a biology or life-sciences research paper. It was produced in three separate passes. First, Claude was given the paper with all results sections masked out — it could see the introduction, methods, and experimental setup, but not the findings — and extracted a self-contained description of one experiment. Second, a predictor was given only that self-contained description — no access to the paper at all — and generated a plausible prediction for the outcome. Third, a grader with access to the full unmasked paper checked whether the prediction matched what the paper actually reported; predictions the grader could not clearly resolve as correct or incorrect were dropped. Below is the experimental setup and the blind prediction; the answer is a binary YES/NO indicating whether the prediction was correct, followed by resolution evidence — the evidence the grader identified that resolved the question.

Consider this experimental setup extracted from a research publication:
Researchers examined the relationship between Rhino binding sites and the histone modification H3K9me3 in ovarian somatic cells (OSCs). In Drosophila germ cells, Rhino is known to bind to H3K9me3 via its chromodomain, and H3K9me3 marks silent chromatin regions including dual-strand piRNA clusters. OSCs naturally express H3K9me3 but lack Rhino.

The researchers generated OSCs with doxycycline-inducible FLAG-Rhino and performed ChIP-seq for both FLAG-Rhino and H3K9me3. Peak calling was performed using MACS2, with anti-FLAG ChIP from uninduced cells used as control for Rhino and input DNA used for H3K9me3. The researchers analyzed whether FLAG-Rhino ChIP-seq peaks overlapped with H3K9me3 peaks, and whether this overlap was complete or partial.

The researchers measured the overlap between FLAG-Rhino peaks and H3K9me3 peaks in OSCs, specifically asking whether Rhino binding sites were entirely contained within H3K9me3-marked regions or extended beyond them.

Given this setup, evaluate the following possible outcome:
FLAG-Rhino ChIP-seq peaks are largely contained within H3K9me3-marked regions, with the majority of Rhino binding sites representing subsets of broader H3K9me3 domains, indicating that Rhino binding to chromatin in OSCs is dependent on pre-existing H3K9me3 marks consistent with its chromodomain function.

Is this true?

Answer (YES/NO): NO